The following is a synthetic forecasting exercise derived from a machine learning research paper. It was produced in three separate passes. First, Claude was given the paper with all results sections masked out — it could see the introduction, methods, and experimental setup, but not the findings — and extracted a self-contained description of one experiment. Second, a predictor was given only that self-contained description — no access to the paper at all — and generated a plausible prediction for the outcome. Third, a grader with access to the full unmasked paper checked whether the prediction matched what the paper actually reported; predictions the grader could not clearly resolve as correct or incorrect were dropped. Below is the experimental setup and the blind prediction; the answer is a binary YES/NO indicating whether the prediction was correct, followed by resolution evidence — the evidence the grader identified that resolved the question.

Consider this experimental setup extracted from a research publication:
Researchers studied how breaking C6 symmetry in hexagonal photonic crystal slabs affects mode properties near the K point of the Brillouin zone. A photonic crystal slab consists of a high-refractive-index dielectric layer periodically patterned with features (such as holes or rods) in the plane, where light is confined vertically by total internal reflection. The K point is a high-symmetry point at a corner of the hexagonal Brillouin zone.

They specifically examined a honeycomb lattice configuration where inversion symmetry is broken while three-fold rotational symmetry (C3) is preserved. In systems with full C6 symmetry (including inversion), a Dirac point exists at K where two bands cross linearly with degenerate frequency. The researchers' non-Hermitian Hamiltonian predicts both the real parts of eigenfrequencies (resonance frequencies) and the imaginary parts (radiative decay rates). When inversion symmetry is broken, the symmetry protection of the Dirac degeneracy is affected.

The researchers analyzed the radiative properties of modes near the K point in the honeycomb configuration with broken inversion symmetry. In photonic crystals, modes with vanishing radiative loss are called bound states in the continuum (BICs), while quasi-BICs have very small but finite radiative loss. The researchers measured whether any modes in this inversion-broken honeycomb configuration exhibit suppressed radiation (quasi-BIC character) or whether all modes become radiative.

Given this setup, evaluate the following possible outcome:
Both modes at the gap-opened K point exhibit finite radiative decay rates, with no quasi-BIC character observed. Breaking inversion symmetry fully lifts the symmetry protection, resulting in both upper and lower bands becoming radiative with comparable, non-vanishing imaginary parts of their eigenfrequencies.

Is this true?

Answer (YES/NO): YES